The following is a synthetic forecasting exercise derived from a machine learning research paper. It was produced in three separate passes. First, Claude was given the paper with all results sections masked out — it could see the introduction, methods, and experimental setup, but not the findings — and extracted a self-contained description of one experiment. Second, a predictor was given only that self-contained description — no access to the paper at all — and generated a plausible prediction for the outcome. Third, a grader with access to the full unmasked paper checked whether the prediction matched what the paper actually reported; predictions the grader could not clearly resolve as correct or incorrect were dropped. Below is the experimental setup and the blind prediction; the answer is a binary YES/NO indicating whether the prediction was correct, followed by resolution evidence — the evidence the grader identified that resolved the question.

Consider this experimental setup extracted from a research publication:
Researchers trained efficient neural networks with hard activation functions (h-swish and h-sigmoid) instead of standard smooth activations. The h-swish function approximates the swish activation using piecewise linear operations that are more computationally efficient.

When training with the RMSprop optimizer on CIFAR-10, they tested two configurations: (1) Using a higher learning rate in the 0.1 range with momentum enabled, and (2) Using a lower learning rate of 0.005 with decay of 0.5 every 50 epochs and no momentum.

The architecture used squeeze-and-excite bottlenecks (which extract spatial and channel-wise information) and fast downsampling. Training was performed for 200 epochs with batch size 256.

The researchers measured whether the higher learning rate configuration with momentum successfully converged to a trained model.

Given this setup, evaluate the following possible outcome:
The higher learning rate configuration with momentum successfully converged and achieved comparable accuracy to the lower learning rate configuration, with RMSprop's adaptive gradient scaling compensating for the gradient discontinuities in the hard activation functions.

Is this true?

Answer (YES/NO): NO